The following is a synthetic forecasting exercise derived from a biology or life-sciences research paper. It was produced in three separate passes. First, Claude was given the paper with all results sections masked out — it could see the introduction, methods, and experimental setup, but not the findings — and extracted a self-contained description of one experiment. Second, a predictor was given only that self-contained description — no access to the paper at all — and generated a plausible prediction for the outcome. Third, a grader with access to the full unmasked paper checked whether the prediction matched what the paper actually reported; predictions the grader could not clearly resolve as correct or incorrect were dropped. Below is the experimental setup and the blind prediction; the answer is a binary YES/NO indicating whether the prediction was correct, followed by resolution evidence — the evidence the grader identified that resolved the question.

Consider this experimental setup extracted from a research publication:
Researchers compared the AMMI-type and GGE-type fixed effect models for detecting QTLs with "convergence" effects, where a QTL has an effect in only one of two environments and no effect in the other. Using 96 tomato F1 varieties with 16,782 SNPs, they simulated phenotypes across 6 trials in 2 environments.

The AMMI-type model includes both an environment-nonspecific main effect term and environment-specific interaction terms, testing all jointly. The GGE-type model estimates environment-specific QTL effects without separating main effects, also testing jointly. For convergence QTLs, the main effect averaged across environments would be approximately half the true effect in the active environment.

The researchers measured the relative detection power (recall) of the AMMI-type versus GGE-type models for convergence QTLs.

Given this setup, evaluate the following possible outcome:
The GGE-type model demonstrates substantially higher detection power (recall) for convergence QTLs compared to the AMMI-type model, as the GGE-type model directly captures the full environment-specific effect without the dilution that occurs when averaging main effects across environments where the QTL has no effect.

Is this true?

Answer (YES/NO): NO